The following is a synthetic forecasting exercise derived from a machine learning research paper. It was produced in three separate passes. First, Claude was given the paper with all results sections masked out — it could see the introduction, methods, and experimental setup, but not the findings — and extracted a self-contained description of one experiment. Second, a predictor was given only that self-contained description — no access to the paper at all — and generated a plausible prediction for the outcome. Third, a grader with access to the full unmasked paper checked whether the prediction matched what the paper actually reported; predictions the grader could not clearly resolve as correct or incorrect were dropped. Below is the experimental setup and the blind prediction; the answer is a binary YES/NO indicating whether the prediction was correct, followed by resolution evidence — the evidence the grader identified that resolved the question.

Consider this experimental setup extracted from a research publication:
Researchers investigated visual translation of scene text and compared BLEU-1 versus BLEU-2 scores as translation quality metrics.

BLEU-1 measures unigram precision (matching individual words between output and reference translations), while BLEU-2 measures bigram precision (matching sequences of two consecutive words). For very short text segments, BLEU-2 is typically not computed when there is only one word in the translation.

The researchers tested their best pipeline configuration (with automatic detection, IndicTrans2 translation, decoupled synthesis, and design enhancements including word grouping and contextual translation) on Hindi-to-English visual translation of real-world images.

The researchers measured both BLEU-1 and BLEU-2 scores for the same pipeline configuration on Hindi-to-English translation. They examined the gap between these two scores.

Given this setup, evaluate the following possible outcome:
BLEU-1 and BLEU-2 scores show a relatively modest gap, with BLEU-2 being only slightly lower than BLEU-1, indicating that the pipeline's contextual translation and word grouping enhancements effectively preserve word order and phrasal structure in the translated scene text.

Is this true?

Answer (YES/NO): NO